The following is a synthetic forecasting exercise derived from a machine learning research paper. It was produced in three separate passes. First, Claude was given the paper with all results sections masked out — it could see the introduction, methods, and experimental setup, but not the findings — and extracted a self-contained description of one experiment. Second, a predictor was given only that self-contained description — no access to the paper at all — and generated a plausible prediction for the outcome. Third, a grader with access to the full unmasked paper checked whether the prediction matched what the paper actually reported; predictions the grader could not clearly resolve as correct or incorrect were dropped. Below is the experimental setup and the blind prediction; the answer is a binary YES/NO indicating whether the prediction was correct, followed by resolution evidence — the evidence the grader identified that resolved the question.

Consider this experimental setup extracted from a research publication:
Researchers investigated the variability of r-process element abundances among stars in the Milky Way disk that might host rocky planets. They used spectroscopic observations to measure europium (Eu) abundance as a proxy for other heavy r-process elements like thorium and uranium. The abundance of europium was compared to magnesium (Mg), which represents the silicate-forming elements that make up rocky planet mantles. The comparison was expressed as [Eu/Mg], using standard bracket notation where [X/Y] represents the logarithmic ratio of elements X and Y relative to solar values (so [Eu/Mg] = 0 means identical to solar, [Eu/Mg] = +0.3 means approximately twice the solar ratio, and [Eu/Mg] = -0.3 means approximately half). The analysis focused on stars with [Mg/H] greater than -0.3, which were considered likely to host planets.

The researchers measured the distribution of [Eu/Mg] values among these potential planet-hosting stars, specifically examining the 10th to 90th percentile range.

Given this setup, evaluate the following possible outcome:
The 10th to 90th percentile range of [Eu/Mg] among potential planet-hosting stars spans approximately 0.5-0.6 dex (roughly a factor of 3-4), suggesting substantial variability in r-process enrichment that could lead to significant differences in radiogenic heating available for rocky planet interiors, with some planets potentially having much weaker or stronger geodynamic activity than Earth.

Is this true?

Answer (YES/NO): YES